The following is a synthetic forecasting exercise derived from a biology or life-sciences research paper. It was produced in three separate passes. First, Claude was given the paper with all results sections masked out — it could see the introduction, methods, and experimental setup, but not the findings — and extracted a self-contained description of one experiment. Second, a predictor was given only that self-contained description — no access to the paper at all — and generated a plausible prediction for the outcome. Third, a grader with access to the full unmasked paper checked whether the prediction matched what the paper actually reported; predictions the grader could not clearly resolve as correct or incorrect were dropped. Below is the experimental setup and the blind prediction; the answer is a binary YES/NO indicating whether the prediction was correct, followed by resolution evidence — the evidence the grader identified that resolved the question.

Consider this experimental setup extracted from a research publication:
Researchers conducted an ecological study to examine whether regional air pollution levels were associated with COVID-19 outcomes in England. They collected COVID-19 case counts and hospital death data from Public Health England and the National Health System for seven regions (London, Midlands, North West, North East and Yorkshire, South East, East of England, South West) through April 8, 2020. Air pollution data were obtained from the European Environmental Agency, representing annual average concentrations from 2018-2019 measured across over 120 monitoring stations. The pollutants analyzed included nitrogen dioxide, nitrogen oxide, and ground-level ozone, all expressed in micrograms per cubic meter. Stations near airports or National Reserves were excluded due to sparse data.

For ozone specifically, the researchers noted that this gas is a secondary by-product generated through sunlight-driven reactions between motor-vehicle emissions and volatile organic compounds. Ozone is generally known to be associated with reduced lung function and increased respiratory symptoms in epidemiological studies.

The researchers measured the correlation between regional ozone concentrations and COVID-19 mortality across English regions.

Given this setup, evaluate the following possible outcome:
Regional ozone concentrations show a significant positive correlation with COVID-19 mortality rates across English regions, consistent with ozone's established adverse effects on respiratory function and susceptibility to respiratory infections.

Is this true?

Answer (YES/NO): NO